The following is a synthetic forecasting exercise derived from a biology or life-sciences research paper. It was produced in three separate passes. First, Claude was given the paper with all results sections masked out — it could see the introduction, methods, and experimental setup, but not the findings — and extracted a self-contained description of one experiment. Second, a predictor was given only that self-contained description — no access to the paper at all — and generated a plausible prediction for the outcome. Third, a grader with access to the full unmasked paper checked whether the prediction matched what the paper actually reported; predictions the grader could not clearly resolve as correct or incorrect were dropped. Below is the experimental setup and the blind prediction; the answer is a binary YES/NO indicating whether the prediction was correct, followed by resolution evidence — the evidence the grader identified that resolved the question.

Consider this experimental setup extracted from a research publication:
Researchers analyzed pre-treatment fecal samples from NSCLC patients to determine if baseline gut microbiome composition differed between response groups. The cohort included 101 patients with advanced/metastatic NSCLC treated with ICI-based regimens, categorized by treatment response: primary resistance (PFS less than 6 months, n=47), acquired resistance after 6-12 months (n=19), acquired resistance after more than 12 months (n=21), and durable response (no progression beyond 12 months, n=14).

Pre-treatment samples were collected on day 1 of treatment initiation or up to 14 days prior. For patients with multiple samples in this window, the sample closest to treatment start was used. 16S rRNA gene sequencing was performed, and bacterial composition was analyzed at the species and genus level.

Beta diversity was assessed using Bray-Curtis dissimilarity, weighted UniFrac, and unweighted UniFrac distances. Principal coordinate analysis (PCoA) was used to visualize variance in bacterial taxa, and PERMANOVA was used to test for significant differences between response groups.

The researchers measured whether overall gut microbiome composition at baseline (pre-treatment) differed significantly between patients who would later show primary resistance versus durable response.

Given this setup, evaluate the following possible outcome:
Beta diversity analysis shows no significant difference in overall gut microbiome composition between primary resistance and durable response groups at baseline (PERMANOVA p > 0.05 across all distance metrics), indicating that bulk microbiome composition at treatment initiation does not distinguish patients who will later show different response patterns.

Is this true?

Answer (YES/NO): YES